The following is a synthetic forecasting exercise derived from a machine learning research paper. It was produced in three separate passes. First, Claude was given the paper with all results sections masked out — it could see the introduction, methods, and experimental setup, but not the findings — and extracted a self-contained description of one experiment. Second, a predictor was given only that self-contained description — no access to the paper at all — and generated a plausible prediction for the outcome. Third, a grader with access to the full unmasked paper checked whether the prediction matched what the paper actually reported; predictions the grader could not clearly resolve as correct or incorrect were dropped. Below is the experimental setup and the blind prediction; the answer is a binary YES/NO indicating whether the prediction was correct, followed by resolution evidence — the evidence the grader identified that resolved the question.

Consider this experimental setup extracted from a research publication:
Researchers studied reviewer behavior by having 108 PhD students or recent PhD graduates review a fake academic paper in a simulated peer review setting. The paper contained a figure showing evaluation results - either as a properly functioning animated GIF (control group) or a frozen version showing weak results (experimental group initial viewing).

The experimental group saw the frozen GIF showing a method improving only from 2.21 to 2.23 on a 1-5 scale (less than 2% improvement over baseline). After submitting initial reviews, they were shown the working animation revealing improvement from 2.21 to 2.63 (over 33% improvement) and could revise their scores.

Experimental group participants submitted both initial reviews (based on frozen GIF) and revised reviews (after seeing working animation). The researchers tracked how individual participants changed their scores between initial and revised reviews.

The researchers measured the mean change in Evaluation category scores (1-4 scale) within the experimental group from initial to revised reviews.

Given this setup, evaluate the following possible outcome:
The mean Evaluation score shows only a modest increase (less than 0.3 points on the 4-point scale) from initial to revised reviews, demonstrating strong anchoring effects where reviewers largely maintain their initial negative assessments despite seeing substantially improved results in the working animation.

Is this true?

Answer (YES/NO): NO